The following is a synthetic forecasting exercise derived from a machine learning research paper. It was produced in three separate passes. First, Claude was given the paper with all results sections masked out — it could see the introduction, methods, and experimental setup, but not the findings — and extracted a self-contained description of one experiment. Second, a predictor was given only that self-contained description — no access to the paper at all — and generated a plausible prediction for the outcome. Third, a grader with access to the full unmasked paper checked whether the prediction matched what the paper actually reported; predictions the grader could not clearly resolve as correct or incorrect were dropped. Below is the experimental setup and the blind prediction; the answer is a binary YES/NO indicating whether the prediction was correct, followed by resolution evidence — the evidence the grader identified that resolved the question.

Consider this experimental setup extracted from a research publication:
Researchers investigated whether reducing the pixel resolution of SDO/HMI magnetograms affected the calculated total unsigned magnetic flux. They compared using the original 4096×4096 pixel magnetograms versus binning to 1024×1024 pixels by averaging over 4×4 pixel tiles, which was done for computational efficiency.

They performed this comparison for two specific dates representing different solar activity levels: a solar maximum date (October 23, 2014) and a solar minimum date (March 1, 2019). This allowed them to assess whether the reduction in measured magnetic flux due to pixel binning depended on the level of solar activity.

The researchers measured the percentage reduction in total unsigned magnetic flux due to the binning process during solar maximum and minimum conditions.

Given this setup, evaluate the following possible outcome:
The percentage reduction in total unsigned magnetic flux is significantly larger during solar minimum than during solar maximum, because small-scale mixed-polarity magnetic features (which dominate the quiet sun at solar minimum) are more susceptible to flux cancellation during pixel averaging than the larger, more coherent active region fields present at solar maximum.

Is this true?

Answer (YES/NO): YES